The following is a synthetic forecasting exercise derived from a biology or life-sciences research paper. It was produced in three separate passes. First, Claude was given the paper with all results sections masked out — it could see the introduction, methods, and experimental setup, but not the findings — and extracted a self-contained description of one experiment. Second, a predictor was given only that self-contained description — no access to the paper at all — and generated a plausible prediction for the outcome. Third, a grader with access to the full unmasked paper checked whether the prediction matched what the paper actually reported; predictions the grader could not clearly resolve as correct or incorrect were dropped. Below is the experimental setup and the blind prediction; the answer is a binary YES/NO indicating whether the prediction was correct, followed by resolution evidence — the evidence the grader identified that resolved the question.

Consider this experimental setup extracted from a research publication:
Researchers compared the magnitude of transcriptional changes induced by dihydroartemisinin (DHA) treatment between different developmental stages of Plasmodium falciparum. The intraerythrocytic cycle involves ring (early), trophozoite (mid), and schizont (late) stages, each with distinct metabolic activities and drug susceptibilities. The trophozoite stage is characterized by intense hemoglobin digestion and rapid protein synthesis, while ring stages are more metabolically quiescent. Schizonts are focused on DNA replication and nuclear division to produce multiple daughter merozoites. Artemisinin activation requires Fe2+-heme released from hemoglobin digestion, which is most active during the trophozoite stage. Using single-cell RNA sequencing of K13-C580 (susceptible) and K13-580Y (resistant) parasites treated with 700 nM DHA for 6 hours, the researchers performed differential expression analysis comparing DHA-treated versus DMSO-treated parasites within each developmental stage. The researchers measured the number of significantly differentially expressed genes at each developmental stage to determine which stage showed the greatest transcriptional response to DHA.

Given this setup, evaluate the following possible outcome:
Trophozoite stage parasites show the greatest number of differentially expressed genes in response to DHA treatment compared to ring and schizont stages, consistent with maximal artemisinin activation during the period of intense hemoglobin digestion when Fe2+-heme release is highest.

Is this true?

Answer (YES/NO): NO